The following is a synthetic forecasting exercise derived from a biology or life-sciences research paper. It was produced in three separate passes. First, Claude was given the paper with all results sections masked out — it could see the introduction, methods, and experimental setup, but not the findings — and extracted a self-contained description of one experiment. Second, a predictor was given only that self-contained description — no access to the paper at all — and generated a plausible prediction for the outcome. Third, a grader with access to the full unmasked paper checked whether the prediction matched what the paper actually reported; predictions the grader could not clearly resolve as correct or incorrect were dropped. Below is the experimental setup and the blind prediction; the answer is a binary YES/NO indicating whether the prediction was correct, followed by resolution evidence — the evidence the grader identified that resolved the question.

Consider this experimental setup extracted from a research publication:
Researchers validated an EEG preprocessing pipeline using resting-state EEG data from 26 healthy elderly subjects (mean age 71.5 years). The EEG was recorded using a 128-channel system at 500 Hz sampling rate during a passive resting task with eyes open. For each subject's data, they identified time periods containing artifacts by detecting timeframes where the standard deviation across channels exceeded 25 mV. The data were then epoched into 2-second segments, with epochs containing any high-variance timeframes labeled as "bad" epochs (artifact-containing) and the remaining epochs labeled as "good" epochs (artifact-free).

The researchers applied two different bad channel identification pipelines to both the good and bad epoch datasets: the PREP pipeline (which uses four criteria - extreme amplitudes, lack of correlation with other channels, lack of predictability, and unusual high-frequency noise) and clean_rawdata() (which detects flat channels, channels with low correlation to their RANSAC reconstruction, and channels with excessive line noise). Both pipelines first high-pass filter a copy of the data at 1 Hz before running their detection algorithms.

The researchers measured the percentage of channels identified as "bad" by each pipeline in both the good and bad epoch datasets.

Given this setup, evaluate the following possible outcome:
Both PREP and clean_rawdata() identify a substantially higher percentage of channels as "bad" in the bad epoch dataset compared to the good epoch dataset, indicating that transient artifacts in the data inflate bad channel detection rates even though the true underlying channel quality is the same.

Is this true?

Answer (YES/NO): NO